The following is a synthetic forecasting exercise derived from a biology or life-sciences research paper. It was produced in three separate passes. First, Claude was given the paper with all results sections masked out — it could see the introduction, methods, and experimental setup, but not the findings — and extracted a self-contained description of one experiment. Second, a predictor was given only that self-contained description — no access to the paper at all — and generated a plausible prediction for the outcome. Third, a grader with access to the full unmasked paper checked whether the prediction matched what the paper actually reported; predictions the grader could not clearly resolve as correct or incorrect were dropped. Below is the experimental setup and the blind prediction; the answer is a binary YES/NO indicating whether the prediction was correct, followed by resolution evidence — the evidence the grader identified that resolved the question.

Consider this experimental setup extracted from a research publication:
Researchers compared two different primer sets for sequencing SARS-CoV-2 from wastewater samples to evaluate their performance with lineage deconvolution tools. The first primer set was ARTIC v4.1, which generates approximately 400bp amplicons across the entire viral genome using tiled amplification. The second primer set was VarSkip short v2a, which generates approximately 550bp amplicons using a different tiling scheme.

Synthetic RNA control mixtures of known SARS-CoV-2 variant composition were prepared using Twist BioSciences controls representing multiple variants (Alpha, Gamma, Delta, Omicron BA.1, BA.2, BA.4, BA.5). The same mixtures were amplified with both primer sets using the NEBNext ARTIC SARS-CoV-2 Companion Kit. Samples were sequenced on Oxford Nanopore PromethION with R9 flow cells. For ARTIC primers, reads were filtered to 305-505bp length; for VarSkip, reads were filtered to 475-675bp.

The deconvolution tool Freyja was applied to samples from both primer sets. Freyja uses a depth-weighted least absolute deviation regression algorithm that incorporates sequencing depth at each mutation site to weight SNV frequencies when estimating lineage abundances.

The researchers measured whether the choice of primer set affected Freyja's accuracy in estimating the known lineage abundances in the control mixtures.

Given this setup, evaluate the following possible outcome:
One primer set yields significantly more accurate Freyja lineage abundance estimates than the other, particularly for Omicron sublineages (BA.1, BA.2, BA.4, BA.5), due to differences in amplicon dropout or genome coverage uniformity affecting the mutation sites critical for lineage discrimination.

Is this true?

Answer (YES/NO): NO